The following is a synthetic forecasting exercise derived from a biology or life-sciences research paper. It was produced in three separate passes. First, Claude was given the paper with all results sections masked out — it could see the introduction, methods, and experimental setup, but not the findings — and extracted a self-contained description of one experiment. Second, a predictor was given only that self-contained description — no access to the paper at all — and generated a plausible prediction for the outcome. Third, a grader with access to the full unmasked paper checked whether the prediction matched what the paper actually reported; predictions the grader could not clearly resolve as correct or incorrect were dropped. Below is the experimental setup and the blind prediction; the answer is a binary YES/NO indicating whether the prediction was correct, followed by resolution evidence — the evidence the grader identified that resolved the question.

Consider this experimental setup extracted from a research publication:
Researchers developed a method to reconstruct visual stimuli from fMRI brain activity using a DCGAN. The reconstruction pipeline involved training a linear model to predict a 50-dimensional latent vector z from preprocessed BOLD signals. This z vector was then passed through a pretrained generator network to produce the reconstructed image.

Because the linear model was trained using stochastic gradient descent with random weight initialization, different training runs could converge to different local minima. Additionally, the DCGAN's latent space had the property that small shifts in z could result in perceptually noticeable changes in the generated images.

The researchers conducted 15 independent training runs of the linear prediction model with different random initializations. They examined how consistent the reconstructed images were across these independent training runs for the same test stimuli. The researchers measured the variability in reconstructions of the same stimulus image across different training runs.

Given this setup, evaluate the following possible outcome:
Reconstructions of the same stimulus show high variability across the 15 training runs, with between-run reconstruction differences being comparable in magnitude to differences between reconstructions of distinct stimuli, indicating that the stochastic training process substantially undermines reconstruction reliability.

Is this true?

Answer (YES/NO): NO